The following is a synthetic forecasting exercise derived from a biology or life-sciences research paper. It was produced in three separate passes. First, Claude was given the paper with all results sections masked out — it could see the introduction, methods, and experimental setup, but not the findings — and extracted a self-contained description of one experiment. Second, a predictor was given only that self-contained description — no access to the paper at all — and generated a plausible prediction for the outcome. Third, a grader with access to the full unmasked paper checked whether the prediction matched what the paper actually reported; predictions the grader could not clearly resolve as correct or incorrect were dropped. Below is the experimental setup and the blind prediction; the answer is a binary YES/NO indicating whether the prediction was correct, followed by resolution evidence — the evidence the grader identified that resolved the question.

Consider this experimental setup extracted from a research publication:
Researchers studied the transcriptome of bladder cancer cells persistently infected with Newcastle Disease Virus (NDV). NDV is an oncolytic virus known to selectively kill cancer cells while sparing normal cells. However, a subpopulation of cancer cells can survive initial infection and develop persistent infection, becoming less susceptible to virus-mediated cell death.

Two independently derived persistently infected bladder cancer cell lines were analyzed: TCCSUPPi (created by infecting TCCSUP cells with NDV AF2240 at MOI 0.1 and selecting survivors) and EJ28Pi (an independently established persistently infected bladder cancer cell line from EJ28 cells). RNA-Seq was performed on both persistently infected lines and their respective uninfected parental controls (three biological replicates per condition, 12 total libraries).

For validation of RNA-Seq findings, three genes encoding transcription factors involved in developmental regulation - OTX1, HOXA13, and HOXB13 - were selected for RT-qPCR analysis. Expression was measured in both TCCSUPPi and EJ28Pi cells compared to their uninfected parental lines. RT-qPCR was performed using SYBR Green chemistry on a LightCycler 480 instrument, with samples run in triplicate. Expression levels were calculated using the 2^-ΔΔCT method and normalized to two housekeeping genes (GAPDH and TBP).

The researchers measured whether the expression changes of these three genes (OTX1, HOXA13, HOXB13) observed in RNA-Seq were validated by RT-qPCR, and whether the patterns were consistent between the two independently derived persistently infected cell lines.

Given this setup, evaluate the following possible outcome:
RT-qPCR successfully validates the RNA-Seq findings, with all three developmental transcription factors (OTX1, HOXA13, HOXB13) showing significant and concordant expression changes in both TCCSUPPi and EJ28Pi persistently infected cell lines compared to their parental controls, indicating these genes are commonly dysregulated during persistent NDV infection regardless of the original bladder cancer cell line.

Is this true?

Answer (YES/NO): NO